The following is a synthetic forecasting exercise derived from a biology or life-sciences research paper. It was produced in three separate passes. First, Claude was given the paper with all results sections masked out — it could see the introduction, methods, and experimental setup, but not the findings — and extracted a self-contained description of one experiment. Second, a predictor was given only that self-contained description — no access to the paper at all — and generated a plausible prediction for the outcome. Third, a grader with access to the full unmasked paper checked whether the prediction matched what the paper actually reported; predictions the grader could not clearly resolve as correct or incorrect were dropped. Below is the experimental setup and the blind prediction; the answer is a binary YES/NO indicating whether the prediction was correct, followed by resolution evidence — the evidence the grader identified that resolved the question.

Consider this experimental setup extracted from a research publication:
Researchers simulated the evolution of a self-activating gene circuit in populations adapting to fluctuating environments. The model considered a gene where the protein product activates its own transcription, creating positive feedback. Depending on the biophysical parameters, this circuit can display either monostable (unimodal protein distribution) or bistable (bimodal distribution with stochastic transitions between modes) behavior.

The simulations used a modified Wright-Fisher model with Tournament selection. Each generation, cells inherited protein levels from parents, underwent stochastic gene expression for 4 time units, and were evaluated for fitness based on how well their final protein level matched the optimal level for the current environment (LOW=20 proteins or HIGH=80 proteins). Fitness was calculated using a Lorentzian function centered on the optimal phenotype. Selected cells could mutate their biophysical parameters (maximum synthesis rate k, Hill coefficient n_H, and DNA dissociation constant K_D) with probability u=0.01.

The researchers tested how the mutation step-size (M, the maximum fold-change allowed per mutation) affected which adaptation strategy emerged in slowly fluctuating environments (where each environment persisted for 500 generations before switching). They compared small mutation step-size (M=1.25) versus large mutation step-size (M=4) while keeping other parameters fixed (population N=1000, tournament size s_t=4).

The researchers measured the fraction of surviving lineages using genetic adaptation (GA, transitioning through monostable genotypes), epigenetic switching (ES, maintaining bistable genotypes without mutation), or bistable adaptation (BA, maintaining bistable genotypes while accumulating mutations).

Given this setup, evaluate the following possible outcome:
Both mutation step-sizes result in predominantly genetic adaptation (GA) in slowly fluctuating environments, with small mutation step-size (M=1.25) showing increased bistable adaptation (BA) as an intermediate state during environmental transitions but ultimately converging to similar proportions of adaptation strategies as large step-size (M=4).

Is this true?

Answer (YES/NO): NO